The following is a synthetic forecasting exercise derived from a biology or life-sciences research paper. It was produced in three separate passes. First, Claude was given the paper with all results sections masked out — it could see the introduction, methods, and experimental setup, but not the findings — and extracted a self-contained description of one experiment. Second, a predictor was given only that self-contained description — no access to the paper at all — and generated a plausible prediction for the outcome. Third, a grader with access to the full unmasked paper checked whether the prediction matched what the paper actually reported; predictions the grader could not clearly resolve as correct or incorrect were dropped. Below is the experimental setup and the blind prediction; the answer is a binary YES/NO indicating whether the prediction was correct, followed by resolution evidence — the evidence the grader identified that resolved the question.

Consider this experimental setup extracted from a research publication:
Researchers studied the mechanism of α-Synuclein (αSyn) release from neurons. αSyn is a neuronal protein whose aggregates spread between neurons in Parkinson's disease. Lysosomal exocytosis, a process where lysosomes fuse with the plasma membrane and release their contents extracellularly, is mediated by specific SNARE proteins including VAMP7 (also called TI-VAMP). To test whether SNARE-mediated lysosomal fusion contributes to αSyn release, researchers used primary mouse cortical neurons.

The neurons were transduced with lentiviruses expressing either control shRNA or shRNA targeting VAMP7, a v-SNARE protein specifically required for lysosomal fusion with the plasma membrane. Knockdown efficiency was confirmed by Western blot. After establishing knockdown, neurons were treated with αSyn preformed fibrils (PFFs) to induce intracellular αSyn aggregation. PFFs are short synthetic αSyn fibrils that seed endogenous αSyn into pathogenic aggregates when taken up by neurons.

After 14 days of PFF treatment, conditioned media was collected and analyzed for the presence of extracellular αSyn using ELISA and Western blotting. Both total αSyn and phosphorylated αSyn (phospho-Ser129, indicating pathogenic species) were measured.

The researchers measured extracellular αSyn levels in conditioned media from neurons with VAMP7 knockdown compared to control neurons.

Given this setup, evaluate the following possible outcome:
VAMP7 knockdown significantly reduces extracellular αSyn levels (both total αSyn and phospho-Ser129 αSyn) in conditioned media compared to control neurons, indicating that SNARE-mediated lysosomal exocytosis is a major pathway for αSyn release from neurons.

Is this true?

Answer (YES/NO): NO